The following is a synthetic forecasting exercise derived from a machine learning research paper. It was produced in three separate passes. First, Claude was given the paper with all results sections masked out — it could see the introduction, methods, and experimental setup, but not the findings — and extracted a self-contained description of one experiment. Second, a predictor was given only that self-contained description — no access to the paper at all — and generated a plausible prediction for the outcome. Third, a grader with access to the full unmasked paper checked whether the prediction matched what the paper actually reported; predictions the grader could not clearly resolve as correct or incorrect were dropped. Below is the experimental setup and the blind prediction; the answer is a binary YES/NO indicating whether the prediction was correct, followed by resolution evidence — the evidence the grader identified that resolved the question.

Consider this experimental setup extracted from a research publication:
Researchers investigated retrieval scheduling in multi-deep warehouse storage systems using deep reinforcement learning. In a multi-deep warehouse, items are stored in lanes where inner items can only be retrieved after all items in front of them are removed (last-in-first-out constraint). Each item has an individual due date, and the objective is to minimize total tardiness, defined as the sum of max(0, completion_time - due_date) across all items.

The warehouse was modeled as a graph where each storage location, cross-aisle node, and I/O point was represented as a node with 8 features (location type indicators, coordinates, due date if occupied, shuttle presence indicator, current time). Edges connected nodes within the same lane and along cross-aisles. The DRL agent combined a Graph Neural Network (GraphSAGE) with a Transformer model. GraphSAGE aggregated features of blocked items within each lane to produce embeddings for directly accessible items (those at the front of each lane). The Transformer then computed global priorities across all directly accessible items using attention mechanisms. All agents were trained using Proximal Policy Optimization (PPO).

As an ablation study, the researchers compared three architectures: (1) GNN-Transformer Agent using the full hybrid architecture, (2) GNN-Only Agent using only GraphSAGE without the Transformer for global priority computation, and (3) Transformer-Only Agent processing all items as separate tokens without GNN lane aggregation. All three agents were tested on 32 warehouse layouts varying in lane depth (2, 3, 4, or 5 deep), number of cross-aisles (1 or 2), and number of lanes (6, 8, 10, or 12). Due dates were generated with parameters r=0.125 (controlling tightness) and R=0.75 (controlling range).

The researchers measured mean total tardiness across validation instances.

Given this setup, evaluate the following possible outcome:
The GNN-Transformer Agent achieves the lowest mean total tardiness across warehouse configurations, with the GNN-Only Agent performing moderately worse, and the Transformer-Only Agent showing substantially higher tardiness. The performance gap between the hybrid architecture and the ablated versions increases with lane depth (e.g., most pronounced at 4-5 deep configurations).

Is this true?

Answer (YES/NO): NO